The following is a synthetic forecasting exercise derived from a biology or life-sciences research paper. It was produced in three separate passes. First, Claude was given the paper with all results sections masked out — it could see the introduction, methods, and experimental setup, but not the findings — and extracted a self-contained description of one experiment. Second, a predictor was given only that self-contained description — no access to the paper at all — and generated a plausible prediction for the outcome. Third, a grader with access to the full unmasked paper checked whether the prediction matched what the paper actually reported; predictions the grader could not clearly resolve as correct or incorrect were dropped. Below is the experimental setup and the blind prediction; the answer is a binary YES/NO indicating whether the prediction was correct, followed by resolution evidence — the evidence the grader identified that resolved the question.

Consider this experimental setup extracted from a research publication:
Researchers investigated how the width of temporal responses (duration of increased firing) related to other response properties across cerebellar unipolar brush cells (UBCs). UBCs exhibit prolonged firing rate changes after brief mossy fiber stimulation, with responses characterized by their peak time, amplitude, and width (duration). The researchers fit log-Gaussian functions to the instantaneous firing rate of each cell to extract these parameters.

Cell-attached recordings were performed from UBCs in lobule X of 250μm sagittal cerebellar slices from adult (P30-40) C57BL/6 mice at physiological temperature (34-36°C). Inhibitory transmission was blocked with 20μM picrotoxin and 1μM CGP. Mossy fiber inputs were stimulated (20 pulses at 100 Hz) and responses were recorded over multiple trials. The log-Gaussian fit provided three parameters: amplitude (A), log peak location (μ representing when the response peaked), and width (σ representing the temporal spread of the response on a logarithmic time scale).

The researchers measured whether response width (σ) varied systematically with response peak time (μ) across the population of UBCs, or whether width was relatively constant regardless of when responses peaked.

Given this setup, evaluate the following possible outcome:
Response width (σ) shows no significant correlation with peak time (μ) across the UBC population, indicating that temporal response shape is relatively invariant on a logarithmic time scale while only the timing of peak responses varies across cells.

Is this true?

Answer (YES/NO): YES